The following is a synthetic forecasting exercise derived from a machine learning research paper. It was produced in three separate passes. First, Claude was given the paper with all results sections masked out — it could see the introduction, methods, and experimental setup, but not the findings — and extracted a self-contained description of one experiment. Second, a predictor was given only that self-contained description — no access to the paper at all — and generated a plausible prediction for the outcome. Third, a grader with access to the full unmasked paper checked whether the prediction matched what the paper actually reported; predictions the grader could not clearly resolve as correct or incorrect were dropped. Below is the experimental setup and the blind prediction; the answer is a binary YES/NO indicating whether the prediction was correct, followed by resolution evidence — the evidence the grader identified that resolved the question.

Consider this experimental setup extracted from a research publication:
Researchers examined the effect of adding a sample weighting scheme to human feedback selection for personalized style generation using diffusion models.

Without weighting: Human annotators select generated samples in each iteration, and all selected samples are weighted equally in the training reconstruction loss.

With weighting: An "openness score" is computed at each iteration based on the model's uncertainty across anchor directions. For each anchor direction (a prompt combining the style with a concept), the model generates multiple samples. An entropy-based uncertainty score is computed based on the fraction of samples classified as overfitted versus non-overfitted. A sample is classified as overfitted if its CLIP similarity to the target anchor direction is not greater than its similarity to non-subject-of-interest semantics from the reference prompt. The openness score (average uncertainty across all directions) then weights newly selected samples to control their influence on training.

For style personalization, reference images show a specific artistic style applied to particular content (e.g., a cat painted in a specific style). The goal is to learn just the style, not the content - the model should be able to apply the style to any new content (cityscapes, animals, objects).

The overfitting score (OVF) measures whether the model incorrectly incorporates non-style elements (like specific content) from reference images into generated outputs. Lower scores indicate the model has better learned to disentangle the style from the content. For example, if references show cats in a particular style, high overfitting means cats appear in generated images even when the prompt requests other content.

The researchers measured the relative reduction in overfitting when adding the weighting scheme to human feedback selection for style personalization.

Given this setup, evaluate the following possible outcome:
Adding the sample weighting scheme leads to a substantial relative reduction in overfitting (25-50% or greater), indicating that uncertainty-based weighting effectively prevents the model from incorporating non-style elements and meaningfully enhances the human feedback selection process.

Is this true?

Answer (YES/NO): YES